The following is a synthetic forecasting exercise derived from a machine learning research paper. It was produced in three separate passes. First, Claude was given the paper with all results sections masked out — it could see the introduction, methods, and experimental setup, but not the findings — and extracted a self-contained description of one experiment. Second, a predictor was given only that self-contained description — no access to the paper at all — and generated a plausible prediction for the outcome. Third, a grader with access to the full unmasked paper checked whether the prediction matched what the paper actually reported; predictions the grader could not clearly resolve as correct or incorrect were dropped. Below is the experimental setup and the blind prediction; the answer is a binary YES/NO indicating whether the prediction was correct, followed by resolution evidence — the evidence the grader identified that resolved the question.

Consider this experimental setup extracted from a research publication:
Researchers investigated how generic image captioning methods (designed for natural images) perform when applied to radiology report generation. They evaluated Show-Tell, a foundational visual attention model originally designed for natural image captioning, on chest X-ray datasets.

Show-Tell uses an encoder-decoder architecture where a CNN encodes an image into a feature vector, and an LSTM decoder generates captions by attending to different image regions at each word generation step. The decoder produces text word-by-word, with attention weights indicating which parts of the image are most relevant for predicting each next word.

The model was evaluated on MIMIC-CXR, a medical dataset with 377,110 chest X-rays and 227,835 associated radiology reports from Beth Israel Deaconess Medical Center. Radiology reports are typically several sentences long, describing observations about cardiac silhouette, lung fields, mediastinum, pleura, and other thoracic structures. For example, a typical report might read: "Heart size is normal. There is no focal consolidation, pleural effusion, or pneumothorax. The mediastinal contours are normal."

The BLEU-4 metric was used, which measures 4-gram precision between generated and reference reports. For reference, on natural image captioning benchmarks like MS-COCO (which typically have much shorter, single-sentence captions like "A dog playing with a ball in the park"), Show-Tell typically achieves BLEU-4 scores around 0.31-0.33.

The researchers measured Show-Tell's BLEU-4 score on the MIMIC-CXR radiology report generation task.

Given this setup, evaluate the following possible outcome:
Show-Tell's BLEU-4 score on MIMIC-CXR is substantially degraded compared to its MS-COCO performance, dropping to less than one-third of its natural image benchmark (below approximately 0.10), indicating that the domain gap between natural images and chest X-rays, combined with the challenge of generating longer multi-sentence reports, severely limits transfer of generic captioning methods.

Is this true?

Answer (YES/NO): YES